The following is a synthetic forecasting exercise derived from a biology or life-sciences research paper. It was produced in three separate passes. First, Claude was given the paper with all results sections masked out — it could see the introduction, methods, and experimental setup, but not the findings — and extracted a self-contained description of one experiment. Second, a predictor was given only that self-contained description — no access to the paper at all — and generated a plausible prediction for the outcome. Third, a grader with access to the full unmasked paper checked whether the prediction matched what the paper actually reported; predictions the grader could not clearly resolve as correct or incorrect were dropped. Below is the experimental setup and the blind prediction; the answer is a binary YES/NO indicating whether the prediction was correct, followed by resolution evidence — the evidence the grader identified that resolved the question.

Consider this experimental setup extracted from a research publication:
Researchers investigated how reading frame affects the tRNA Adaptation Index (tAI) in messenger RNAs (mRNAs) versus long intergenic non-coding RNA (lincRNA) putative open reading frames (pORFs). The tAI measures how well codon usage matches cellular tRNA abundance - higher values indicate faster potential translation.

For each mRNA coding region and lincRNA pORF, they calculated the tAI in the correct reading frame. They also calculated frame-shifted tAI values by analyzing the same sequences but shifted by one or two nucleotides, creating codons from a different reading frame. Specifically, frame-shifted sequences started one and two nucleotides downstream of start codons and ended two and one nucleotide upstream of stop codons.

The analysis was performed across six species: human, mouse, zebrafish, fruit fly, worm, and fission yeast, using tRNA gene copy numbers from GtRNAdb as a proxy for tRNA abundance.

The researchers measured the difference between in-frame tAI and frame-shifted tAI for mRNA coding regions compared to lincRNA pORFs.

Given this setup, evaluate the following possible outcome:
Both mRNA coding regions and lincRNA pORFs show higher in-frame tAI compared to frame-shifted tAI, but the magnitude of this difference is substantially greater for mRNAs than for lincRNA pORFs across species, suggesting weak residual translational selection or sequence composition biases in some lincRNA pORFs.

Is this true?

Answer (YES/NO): NO